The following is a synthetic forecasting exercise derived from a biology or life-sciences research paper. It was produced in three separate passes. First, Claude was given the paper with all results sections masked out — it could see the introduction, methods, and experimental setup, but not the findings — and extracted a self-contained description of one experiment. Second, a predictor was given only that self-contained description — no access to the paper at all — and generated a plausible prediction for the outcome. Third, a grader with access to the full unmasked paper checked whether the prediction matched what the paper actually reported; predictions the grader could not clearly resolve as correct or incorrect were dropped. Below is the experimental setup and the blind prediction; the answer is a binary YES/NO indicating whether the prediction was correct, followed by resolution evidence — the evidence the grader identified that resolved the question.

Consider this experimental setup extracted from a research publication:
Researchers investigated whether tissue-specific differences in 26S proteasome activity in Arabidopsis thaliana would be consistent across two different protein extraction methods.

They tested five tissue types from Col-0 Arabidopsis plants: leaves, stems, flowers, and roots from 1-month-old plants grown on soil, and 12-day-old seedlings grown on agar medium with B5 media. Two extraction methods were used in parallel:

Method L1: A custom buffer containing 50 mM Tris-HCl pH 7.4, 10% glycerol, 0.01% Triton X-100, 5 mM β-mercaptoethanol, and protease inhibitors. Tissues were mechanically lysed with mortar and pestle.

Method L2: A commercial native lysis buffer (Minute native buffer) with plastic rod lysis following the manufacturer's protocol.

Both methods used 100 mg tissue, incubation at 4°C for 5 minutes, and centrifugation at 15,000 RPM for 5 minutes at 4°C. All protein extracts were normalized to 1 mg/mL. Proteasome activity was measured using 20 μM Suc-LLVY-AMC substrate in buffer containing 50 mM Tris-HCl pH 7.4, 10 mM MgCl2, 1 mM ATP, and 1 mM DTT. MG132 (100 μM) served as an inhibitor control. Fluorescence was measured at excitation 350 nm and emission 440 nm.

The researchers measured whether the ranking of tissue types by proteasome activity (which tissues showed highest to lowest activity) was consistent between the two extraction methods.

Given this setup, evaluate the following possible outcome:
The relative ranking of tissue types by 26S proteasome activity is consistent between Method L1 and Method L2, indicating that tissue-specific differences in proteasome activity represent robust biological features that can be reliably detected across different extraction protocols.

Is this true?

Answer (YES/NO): NO